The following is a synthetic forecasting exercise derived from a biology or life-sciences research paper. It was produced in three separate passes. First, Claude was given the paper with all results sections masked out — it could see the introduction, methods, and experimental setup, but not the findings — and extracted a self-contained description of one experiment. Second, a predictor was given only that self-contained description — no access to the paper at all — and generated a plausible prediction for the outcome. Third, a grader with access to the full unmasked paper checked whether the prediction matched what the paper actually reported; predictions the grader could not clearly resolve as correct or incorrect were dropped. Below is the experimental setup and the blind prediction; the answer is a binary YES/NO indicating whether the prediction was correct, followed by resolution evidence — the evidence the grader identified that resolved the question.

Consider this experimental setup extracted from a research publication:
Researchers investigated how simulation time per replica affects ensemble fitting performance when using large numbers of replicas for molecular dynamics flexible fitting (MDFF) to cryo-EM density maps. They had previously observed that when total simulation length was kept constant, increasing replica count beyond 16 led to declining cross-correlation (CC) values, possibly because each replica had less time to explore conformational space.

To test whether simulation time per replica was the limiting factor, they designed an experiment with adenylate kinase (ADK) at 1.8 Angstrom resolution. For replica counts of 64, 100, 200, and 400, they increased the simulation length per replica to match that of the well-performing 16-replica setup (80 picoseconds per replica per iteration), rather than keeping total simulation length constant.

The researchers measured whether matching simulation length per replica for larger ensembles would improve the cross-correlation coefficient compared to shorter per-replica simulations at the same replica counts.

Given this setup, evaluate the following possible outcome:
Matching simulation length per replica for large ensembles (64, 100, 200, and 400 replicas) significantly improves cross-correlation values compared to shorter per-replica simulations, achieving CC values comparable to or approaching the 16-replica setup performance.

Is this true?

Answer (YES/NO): YES